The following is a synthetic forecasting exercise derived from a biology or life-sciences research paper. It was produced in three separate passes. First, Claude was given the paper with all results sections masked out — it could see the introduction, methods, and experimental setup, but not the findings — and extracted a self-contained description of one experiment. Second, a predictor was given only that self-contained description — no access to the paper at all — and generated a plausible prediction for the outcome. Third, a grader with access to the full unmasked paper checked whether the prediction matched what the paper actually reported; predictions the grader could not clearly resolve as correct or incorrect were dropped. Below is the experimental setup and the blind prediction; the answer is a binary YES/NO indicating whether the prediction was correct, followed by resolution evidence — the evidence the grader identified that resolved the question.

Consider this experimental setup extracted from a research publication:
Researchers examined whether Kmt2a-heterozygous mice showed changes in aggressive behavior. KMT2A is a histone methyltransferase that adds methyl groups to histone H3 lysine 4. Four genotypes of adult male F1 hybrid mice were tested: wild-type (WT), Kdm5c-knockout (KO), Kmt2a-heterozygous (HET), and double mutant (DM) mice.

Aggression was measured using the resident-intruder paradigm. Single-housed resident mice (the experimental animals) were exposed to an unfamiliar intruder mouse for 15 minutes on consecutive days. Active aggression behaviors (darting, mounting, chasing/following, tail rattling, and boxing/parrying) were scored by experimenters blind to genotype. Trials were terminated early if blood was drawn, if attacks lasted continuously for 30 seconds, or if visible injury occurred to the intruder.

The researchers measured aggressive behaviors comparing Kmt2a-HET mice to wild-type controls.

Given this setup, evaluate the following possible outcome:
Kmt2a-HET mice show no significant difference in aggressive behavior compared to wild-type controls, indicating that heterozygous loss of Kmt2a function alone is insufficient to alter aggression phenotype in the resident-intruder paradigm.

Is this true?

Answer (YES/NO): NO